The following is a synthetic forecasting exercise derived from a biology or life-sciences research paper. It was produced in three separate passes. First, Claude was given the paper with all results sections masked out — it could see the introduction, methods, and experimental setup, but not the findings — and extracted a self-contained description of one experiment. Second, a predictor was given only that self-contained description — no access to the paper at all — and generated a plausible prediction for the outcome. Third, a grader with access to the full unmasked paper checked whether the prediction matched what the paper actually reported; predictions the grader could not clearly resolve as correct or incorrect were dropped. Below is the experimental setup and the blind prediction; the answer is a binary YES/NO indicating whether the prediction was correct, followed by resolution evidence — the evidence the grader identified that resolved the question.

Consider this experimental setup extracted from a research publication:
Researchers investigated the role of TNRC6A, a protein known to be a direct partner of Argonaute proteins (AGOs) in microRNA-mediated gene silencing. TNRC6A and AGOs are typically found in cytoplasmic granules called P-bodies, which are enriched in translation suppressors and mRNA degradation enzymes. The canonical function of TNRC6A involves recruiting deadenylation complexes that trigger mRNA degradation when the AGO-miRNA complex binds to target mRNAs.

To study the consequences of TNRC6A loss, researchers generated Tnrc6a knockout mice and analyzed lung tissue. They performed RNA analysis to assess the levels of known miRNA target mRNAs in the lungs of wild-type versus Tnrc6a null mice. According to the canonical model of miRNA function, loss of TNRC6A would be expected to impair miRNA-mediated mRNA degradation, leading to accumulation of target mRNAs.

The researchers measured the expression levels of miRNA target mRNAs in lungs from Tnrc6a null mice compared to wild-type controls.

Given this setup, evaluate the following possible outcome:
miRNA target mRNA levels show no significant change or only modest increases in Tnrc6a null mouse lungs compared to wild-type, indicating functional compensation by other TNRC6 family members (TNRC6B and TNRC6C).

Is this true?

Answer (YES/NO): NO